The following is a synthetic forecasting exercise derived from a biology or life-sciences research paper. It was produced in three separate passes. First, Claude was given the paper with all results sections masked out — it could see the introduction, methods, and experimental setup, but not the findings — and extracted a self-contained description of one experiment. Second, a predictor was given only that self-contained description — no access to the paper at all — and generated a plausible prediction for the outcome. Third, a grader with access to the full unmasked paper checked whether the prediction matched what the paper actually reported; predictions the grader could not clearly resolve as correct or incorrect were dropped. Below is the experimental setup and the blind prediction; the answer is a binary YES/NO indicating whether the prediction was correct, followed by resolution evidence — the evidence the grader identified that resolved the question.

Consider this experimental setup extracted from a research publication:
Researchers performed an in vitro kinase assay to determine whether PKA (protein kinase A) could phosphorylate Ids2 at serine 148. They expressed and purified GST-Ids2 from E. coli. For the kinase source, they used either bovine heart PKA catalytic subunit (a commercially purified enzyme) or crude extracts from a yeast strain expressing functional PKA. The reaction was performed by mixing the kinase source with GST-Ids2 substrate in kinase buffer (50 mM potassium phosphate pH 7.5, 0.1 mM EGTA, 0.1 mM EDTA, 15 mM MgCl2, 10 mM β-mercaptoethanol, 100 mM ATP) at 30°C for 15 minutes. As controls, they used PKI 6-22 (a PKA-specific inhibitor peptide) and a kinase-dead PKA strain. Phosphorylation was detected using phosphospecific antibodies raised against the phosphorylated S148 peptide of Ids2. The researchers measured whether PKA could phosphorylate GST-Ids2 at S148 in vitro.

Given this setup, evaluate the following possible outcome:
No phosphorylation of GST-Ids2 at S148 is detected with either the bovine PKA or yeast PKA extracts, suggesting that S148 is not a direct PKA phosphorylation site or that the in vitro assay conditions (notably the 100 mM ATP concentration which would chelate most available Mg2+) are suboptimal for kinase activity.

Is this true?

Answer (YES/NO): NO